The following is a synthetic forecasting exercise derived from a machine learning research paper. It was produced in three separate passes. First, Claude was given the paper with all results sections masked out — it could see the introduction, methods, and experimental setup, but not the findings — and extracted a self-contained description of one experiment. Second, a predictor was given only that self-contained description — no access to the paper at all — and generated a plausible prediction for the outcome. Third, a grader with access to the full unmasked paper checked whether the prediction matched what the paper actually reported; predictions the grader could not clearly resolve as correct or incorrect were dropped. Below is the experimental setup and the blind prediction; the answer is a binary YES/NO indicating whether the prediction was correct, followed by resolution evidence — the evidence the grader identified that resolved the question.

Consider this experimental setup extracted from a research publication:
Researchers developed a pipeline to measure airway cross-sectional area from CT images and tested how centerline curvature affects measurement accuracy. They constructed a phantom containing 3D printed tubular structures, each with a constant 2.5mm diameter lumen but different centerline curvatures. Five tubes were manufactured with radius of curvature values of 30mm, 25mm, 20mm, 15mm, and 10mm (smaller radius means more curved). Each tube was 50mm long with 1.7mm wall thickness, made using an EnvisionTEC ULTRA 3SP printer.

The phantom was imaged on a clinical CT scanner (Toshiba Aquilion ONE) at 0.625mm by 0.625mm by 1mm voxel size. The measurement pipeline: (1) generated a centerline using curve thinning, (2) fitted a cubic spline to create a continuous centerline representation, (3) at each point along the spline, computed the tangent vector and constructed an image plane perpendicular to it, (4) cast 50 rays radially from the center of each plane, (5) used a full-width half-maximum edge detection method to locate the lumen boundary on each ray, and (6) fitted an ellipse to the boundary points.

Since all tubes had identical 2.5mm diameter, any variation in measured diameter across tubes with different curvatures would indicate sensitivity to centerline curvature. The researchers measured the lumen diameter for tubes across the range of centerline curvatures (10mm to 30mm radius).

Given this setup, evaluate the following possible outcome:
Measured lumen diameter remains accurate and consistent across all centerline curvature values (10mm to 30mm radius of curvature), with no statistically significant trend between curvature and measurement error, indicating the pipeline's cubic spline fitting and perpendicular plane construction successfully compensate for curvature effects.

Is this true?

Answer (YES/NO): YES